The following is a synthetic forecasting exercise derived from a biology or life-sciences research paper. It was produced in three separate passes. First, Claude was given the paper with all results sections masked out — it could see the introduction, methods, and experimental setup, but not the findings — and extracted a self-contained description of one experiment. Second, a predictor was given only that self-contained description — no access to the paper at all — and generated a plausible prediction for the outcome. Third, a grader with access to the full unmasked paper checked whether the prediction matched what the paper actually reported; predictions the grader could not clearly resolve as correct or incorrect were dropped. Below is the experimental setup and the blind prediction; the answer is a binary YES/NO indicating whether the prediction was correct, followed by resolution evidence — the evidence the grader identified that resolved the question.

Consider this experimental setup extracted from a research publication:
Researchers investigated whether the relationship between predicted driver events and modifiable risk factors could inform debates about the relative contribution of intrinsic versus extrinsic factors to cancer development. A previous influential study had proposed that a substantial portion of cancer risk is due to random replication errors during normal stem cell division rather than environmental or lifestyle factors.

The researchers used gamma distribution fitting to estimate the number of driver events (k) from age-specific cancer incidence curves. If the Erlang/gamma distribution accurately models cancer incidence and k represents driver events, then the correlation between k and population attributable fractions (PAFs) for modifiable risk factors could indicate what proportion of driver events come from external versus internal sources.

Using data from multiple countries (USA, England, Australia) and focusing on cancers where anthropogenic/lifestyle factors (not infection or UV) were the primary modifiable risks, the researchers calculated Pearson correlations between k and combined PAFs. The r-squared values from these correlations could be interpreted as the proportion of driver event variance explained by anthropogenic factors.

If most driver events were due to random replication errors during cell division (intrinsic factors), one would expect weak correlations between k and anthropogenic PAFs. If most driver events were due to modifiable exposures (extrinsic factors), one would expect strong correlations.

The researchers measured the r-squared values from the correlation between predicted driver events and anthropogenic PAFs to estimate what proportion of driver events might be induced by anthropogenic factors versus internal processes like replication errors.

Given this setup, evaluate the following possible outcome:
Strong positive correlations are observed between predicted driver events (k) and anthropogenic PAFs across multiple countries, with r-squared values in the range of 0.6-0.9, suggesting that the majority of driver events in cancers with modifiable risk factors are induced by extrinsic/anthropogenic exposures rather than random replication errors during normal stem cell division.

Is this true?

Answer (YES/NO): NO